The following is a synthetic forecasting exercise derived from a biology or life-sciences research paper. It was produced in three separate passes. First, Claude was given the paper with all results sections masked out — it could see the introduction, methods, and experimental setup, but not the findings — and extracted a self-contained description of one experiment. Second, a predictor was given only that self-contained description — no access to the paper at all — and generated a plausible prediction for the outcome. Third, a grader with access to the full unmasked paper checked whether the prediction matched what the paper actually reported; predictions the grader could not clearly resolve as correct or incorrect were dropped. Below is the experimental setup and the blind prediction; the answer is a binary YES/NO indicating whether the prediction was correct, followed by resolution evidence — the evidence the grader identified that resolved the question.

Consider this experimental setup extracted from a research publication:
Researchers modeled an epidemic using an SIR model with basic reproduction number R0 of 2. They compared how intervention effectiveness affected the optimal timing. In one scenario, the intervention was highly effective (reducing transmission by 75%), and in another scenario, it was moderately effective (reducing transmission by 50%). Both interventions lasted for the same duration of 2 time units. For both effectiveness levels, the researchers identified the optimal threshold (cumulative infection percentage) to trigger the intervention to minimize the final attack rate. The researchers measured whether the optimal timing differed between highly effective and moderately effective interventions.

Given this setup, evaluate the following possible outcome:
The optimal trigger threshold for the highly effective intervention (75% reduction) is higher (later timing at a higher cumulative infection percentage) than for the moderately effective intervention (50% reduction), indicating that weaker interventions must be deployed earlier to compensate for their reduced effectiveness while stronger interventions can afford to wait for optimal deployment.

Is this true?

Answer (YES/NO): YES